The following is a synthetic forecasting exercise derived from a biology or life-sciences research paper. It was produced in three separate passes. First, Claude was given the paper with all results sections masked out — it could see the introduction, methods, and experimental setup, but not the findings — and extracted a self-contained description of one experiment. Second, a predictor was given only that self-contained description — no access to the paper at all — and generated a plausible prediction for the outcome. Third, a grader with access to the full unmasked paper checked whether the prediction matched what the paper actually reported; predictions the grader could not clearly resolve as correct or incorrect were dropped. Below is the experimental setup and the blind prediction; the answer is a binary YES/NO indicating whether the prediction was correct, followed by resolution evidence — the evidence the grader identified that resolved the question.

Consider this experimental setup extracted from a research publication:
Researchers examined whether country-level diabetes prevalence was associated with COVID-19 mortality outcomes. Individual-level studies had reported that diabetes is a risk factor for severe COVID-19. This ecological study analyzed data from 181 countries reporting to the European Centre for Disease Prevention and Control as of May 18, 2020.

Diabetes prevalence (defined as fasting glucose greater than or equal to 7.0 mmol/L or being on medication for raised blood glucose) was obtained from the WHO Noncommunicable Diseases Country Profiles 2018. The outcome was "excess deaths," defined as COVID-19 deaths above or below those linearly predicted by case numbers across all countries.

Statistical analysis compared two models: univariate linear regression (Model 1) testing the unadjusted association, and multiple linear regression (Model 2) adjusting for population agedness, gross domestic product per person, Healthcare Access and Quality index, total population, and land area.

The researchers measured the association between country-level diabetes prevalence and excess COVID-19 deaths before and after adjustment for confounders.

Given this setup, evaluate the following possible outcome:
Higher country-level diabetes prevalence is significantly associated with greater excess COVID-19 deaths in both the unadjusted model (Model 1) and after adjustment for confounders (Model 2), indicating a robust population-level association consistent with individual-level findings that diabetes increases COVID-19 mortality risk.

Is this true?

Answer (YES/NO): NO